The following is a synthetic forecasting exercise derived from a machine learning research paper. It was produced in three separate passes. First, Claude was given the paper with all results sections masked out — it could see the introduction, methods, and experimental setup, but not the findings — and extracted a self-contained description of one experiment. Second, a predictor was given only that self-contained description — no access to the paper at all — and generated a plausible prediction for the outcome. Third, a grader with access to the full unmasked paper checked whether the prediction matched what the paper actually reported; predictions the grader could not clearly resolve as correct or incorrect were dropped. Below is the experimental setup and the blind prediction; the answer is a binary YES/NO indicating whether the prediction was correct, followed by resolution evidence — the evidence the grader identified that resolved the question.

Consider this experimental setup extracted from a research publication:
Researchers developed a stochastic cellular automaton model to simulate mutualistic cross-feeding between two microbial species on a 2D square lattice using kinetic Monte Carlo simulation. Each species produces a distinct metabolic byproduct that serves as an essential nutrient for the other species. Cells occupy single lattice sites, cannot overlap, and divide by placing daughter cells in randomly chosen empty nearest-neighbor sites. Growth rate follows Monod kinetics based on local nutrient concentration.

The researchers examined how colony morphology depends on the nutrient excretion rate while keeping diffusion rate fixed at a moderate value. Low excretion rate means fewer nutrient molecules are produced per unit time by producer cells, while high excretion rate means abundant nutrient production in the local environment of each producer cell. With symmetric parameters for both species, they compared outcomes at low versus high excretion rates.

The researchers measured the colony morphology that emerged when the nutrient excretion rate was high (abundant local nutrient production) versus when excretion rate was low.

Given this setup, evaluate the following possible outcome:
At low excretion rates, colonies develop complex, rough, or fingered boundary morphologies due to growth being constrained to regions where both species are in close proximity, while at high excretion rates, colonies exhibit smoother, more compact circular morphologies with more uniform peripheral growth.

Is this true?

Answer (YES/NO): NO